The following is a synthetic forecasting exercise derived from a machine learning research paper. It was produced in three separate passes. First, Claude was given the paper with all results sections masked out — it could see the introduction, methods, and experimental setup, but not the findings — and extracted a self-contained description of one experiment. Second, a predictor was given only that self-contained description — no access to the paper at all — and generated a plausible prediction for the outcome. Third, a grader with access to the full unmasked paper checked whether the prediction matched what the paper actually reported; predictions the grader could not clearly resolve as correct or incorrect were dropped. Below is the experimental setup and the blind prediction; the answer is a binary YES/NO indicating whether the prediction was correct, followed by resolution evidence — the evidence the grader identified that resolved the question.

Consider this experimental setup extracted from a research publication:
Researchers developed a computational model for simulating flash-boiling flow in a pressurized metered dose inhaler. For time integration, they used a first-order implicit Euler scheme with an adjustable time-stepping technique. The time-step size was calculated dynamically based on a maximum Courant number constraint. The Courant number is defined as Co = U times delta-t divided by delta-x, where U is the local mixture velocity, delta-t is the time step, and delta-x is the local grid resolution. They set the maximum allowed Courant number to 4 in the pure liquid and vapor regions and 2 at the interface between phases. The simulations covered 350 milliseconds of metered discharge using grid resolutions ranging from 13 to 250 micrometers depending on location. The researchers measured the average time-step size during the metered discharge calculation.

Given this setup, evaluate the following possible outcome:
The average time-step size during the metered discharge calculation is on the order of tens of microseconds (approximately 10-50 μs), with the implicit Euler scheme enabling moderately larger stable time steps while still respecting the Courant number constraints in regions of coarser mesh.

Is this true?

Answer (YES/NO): NO